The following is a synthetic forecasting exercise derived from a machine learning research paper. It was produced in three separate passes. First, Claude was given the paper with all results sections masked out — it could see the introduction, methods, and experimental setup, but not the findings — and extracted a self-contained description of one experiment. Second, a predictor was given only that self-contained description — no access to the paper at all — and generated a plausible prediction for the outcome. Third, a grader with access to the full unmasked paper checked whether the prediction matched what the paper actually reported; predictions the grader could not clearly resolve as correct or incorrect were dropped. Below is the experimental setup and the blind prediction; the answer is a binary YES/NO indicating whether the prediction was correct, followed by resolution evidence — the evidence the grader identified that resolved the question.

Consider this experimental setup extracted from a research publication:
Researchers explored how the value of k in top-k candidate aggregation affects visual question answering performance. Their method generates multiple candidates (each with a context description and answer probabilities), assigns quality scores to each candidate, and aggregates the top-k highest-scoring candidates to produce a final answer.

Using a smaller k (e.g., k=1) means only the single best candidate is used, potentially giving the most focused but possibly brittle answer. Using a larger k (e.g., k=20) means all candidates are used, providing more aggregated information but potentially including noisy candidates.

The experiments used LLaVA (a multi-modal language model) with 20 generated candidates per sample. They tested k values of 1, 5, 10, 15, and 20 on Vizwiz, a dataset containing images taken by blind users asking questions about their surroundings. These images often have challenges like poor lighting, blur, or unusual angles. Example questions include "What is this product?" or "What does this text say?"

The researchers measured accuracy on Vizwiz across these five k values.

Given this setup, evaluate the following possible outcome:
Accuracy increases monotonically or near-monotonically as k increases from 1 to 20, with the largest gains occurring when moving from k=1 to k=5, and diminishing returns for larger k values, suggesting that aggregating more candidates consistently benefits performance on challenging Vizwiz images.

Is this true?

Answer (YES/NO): NO